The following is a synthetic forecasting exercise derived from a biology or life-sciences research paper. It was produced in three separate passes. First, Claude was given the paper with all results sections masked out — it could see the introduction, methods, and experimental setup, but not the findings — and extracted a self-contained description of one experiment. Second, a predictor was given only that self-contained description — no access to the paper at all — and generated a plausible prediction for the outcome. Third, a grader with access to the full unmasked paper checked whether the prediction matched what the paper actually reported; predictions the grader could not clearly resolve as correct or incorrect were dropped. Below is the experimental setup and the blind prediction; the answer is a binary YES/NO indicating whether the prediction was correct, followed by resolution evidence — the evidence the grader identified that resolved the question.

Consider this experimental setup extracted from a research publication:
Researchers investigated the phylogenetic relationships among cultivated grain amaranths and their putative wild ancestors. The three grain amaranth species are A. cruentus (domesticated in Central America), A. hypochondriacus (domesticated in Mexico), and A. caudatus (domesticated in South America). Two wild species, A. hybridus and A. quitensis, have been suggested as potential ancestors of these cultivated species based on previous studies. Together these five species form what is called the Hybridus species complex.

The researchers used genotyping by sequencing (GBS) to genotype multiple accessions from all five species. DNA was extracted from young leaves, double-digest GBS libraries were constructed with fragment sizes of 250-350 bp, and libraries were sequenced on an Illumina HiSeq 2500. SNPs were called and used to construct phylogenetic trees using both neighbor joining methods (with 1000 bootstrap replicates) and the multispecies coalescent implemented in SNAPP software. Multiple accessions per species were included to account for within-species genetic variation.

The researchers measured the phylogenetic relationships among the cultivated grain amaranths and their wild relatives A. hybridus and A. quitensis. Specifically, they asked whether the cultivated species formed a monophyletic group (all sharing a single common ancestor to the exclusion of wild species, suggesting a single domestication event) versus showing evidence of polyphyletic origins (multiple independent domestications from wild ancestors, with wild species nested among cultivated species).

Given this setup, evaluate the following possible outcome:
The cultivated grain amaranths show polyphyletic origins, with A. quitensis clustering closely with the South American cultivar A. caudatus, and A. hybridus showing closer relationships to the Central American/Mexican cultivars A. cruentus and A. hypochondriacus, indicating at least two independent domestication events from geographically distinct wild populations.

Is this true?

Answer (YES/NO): NO